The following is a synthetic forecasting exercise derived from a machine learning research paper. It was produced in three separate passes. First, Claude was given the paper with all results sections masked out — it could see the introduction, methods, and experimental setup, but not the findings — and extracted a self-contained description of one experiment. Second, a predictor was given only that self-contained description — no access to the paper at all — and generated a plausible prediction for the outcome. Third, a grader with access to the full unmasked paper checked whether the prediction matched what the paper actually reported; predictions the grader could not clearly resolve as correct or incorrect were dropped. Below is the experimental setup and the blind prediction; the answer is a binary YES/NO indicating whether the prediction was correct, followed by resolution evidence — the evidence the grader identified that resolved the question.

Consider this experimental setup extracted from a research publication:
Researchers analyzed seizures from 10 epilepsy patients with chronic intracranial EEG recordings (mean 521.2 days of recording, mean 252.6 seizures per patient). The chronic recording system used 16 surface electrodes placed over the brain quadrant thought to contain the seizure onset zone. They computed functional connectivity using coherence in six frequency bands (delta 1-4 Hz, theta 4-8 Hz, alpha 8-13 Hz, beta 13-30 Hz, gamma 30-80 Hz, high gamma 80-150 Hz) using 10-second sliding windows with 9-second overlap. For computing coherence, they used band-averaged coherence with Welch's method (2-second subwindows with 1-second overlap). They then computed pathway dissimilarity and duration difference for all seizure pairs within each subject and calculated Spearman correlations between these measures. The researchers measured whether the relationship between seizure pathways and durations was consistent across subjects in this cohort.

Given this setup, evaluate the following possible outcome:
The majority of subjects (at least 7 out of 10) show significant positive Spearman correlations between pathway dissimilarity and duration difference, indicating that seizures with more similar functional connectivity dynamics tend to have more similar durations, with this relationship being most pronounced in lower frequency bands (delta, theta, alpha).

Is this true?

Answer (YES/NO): NO